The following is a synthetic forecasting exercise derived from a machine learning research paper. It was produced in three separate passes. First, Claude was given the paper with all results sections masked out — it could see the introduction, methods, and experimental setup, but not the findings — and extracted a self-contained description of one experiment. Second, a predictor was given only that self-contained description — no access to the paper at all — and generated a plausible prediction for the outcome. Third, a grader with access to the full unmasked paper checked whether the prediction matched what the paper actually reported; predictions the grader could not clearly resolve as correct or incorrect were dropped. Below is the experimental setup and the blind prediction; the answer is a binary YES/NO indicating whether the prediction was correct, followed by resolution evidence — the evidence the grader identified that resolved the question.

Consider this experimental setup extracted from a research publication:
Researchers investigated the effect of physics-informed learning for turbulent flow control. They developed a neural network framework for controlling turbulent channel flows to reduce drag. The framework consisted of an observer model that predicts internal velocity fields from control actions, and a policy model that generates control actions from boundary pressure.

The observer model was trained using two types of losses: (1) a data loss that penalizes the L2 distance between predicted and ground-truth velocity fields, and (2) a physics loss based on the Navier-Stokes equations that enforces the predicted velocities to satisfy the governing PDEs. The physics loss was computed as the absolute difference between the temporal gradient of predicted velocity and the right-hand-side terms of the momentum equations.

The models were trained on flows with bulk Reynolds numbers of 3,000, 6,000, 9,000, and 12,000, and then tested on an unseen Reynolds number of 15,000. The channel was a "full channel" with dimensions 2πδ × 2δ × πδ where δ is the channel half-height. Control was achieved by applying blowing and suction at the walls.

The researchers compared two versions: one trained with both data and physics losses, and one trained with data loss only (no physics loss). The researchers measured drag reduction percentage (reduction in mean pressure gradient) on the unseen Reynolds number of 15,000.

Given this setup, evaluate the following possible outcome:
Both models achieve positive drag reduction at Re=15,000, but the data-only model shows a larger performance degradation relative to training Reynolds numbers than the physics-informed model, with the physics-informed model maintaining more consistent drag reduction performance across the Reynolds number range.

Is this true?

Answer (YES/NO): NO